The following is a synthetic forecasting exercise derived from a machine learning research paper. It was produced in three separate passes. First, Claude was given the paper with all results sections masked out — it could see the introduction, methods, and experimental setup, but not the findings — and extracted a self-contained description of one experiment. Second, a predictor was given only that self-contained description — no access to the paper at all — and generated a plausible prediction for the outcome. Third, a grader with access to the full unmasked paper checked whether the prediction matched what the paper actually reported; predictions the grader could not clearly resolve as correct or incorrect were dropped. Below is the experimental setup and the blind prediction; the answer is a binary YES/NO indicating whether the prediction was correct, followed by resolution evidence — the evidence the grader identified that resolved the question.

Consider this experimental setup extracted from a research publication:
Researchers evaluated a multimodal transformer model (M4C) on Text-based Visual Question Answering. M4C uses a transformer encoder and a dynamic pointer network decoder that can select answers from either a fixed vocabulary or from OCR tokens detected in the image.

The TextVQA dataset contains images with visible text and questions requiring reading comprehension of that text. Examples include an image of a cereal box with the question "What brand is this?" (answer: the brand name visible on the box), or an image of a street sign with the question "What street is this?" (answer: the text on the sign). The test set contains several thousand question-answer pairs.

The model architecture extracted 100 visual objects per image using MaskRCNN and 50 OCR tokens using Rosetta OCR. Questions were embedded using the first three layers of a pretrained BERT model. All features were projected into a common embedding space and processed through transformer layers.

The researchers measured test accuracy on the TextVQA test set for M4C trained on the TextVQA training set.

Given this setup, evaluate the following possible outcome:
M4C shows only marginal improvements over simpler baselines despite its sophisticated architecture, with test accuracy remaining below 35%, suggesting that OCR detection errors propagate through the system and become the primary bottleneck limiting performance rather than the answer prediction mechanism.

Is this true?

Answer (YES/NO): NO